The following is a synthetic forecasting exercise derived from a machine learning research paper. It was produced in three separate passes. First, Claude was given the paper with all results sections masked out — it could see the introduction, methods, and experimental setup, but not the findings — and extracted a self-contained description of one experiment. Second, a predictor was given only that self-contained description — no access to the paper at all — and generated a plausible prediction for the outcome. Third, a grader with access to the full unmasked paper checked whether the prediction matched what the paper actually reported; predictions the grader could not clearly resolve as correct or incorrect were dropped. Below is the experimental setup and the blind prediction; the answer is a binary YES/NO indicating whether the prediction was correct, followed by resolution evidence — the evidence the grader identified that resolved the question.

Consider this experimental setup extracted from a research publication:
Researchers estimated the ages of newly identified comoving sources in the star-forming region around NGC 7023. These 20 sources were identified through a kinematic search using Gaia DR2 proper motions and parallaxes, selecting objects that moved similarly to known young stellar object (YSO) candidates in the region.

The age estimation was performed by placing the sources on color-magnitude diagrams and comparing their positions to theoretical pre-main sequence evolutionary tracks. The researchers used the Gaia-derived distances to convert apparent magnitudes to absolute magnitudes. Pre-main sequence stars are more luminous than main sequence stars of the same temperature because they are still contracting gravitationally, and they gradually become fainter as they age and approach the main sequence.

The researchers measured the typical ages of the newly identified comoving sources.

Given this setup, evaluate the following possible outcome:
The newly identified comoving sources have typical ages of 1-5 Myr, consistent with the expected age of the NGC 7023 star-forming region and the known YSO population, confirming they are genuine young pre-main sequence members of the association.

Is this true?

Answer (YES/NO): YES